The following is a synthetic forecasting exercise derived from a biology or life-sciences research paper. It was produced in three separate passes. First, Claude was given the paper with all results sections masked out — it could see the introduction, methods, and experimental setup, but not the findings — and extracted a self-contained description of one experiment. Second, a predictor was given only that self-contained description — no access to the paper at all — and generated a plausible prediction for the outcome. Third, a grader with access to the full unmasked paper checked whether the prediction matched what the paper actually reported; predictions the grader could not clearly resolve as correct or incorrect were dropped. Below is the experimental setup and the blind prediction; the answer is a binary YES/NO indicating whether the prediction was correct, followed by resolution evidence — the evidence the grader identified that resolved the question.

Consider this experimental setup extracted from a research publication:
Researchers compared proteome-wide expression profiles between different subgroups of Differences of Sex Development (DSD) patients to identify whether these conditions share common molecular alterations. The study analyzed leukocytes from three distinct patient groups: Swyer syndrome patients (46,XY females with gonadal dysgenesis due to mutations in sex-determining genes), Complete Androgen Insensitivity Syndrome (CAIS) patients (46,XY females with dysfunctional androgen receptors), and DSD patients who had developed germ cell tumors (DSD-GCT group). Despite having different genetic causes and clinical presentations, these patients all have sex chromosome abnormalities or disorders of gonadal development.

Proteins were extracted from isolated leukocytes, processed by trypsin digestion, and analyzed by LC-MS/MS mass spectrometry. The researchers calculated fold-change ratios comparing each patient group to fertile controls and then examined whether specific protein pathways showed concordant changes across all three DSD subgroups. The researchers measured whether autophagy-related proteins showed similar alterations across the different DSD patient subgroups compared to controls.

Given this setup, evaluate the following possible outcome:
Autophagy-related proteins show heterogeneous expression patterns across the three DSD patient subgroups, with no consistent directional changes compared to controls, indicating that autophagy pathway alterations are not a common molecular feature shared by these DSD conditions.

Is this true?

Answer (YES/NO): NO